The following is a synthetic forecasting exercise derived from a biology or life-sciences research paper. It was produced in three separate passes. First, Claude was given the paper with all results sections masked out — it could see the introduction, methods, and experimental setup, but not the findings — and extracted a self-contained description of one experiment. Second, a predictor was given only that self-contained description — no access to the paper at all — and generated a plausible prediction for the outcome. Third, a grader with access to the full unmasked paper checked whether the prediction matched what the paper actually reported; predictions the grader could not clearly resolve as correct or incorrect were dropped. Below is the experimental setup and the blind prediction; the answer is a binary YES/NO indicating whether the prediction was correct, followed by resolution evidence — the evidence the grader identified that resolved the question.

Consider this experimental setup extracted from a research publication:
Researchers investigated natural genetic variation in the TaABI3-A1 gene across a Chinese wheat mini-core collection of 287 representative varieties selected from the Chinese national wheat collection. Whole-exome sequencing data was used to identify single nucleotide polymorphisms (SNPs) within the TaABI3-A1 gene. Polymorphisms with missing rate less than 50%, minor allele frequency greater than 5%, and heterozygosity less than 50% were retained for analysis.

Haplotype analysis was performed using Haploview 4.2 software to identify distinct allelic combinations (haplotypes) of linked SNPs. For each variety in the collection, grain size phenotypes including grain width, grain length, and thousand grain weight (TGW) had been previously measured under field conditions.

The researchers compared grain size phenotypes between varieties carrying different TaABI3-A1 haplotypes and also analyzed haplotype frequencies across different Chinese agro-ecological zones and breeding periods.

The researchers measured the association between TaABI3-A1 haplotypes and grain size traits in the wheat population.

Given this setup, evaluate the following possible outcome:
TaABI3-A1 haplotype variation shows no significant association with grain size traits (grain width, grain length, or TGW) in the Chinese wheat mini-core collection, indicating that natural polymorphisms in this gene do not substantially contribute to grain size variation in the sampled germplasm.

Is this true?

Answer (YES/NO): NO